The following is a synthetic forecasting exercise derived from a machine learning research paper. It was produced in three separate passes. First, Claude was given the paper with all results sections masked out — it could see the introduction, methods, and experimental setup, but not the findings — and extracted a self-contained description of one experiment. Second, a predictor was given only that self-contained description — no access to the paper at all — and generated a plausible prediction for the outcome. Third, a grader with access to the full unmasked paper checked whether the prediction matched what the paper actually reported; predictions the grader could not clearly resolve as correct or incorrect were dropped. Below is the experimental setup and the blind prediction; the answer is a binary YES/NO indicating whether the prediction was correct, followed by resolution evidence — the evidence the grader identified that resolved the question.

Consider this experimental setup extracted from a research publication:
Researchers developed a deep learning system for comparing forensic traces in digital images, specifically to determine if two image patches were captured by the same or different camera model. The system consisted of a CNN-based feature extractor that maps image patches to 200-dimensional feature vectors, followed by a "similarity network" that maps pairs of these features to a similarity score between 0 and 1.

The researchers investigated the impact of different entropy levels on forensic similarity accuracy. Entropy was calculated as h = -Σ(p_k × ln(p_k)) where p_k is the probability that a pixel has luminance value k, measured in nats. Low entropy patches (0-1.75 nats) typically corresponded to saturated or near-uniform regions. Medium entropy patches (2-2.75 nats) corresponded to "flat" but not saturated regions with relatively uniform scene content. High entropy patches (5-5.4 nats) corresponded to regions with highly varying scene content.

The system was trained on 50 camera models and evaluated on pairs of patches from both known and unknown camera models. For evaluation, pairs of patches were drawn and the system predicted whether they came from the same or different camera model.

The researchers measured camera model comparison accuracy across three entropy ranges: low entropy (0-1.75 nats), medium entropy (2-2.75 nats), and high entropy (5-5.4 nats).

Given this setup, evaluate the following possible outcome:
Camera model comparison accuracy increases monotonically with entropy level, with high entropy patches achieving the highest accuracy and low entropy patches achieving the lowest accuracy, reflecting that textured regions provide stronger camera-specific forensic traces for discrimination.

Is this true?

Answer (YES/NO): NO